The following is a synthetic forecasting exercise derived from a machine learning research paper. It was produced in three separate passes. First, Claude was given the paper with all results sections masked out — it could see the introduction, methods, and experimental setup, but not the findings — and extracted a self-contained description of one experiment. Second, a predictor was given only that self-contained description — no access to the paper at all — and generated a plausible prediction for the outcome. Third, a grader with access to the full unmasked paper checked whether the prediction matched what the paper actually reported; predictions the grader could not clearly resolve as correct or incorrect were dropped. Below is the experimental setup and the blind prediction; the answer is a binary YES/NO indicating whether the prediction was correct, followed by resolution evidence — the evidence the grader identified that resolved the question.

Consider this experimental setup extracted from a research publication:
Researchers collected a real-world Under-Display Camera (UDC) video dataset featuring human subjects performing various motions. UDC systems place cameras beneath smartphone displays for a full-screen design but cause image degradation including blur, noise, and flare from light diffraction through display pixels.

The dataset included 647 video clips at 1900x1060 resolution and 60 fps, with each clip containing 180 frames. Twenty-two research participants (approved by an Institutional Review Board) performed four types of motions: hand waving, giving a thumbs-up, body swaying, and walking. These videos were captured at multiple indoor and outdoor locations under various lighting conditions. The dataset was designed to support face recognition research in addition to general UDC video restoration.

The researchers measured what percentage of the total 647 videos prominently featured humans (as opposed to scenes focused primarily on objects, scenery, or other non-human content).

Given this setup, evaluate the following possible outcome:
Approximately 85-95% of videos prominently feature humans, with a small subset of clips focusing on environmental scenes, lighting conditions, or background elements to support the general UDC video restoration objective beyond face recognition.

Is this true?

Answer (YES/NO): NO